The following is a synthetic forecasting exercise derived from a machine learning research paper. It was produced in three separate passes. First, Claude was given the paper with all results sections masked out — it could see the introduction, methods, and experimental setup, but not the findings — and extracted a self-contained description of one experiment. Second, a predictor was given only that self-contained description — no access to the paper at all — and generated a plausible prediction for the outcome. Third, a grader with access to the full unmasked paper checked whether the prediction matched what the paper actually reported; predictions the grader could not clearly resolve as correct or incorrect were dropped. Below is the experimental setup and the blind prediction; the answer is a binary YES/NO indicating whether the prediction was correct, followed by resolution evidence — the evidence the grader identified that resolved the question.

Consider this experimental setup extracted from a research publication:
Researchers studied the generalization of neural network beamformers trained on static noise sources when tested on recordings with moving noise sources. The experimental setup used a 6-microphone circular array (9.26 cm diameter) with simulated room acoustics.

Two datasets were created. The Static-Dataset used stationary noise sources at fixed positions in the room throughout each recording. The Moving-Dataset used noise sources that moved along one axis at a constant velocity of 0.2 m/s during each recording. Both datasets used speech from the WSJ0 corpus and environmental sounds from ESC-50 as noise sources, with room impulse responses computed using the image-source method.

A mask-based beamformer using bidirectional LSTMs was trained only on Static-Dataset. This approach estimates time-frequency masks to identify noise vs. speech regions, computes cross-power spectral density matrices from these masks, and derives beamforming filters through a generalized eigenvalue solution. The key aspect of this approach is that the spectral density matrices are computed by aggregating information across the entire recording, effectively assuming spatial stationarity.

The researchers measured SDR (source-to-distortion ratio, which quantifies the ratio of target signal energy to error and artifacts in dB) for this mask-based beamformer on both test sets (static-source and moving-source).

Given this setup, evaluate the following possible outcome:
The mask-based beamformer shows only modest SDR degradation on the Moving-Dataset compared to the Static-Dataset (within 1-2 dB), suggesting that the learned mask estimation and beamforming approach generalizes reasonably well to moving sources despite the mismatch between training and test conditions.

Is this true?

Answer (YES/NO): NO